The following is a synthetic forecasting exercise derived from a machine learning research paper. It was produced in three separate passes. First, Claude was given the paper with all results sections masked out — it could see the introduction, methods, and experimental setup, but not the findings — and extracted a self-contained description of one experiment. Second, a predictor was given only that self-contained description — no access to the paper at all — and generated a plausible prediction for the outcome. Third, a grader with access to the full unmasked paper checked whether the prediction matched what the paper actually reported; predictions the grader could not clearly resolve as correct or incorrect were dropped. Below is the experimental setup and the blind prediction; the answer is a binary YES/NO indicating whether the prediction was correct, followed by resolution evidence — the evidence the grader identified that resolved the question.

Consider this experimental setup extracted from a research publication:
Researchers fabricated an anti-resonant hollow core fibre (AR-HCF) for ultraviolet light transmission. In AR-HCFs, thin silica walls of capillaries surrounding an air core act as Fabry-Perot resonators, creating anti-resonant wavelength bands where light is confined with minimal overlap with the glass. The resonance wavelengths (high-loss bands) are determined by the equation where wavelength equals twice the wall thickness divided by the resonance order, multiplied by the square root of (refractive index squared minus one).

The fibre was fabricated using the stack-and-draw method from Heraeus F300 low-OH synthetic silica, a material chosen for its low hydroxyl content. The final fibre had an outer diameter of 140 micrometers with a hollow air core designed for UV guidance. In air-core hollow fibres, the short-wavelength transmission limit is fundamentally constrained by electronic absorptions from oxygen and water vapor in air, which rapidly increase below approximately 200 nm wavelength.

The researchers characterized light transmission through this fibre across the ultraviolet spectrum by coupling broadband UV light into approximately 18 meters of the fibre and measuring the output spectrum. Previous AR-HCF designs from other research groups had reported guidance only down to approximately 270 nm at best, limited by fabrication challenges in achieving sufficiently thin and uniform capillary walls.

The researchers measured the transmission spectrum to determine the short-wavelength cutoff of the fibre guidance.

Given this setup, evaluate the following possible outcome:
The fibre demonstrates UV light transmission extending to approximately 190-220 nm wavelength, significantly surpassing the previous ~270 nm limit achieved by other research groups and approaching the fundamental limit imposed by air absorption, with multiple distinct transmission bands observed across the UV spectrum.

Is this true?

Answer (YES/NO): YES